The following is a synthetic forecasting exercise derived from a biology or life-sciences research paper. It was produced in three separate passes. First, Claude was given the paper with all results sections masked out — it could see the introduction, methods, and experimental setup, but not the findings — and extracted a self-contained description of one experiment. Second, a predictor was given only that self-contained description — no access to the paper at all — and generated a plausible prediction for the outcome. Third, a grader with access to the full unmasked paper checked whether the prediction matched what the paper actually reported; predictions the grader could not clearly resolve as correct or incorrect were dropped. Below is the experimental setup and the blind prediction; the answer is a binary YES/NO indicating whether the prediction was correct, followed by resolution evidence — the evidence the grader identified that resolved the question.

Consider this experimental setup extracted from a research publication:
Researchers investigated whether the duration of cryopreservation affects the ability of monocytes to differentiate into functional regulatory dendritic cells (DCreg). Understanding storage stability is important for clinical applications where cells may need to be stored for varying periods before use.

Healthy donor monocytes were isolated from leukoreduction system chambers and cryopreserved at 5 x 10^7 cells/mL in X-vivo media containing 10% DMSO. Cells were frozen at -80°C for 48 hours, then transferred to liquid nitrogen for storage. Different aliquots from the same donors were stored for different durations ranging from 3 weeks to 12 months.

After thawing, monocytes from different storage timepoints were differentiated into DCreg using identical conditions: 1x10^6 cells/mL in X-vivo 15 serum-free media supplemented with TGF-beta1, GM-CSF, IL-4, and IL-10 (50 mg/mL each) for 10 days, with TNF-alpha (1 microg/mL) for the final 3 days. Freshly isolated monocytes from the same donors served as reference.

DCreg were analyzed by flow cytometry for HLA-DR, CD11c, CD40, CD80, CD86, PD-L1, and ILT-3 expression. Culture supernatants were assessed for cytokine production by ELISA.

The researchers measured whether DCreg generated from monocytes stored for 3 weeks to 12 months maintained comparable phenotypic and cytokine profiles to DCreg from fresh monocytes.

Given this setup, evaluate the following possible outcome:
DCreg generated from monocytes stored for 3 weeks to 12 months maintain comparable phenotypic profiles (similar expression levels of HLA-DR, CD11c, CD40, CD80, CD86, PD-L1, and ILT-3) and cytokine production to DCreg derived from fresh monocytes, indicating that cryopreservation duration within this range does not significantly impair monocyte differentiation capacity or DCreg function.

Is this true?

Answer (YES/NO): YES